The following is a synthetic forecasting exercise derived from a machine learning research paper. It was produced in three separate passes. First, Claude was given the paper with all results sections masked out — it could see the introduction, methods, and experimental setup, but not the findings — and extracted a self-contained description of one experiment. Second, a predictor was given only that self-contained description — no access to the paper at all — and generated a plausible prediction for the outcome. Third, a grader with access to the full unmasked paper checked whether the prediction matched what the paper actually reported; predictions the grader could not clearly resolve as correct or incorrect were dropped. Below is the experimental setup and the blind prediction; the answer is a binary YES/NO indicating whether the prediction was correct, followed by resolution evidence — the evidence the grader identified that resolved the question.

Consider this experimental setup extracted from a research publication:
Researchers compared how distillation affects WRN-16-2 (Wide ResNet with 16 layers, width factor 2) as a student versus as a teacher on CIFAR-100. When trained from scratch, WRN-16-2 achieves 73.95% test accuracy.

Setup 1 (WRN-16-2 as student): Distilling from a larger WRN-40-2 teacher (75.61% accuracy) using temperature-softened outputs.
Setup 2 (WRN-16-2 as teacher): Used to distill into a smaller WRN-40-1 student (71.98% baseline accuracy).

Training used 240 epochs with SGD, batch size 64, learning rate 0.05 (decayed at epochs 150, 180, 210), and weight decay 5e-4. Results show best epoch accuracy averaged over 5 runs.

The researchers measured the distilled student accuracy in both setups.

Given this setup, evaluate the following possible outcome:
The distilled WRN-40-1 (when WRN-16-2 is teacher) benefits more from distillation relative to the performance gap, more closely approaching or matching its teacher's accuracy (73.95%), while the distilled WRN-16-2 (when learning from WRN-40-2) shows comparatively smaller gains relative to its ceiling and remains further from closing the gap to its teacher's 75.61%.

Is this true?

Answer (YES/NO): YES